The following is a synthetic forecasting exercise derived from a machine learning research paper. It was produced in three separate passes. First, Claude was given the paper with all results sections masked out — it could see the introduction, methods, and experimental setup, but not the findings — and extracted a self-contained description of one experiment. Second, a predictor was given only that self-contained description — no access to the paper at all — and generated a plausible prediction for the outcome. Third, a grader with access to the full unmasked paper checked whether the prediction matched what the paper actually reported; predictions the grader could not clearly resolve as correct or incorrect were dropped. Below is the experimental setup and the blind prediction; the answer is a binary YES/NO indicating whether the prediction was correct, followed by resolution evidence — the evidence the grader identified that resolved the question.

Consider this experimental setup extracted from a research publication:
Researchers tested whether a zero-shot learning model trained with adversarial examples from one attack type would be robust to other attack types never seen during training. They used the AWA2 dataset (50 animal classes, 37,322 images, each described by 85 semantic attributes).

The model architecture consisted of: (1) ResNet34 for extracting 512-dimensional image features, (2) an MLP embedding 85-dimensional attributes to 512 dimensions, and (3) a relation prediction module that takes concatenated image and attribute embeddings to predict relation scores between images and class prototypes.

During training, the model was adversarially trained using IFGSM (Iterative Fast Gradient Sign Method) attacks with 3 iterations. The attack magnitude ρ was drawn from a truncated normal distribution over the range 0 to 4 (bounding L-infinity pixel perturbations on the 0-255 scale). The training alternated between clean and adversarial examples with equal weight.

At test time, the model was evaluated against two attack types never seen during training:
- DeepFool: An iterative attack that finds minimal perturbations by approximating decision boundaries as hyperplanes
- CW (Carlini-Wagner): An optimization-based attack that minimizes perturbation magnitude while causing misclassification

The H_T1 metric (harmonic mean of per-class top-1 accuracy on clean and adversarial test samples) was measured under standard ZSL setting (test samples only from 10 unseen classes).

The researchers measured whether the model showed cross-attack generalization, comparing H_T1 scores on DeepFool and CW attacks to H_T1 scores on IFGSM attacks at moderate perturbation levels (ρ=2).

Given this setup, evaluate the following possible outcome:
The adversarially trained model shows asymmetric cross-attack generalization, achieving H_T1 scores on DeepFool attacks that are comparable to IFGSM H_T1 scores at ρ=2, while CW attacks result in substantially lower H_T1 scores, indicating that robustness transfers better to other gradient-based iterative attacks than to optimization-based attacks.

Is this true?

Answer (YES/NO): NO